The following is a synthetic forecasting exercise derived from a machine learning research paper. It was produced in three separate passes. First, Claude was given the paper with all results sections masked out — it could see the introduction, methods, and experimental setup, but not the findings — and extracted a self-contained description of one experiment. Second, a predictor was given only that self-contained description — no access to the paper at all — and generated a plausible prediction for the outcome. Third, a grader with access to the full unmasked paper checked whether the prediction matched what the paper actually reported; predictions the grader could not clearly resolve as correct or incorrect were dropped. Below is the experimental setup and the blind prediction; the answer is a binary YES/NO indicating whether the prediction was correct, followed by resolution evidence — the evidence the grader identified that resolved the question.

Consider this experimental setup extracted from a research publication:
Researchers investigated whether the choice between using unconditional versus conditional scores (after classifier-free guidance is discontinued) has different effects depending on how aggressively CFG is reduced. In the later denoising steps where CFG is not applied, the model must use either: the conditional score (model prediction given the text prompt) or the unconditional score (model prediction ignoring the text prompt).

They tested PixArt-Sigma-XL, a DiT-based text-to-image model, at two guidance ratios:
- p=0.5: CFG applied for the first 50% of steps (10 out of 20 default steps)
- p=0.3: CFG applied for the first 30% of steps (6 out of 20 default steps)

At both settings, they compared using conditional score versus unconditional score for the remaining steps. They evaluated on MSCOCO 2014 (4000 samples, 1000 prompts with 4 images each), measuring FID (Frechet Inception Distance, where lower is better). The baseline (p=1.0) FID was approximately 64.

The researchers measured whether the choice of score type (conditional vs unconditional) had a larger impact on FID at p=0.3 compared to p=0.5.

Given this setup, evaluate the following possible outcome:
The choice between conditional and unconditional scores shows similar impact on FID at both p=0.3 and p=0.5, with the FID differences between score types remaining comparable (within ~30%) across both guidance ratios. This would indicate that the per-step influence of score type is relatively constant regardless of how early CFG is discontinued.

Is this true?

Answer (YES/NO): NO